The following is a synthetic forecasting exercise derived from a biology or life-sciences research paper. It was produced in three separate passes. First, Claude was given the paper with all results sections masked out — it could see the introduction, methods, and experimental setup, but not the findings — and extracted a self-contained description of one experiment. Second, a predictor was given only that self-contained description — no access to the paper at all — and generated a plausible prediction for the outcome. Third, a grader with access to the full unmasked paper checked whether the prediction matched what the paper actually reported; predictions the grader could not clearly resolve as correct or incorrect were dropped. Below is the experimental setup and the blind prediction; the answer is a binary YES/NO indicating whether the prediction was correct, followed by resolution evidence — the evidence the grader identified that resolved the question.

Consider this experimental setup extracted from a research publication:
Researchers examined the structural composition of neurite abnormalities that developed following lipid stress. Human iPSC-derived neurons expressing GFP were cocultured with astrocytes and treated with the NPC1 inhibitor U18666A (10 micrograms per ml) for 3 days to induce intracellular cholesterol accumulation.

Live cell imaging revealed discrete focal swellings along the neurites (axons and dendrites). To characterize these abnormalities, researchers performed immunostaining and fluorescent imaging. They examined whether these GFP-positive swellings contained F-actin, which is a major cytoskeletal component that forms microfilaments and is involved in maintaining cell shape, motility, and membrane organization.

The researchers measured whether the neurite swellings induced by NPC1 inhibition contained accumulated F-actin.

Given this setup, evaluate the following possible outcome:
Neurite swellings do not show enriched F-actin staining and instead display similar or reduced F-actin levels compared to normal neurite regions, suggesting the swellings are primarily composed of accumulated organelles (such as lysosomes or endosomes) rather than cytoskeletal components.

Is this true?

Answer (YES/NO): NO